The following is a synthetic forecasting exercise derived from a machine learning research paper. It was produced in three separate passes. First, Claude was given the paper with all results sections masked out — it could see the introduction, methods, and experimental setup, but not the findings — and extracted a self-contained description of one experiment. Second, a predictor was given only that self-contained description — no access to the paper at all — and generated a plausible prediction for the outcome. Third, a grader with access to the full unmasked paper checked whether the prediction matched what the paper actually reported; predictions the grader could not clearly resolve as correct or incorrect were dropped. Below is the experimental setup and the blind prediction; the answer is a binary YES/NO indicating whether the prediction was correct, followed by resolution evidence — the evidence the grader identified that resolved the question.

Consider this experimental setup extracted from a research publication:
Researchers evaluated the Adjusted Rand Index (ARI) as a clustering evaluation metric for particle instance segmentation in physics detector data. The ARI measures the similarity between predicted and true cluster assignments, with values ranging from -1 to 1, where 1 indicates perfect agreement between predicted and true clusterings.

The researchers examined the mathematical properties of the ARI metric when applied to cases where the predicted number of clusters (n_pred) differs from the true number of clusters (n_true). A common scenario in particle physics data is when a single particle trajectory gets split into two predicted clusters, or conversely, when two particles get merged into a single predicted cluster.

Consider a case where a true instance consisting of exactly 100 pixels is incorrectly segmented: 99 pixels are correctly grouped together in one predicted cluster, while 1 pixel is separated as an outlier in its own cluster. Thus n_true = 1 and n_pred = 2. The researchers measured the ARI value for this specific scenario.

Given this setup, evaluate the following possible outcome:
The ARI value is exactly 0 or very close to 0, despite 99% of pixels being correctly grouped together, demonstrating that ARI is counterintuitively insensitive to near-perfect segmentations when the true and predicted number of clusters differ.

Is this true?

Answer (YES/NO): YES